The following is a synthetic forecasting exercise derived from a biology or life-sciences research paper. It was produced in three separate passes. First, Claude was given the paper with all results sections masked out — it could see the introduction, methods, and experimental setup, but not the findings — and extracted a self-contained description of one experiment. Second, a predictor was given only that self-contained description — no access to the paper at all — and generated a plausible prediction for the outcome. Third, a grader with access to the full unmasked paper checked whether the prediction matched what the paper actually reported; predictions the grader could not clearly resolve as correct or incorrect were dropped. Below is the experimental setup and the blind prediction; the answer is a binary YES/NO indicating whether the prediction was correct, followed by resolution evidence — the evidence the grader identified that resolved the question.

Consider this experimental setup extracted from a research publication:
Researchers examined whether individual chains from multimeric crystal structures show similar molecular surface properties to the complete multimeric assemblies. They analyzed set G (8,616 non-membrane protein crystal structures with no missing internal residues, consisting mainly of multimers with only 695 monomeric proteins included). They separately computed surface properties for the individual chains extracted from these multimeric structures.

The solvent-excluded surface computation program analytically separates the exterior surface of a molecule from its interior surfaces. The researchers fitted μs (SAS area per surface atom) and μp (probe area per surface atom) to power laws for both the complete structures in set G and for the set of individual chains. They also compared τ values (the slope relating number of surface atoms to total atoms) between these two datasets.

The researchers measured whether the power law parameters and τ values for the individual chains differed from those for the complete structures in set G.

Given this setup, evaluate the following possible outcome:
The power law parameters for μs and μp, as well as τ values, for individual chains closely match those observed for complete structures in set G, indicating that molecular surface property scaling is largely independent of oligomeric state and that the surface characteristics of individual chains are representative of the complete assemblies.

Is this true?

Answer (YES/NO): YES